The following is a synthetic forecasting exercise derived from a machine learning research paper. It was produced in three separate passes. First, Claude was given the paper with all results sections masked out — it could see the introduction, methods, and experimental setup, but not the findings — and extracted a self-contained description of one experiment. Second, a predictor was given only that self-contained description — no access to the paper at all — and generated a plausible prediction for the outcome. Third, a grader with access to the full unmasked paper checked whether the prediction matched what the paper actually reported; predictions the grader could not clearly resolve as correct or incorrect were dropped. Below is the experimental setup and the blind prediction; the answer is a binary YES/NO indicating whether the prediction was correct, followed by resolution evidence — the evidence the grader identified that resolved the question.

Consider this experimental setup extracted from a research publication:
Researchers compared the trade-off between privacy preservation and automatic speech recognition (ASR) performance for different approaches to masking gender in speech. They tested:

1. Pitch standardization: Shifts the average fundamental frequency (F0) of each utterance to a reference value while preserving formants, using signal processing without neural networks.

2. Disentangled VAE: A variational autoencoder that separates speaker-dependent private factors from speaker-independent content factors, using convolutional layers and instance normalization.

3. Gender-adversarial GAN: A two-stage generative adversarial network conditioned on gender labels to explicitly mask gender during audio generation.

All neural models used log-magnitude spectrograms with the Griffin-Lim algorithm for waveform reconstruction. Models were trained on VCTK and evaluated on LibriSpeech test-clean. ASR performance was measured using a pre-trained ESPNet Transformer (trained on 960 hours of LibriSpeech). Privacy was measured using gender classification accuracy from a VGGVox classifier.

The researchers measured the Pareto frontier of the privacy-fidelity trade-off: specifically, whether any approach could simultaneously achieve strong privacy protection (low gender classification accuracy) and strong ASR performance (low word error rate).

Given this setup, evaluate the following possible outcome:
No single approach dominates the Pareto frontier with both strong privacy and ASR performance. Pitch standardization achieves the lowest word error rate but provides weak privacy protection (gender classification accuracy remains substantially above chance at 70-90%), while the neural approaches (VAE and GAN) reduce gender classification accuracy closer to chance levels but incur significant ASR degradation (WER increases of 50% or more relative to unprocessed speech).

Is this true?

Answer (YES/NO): NO